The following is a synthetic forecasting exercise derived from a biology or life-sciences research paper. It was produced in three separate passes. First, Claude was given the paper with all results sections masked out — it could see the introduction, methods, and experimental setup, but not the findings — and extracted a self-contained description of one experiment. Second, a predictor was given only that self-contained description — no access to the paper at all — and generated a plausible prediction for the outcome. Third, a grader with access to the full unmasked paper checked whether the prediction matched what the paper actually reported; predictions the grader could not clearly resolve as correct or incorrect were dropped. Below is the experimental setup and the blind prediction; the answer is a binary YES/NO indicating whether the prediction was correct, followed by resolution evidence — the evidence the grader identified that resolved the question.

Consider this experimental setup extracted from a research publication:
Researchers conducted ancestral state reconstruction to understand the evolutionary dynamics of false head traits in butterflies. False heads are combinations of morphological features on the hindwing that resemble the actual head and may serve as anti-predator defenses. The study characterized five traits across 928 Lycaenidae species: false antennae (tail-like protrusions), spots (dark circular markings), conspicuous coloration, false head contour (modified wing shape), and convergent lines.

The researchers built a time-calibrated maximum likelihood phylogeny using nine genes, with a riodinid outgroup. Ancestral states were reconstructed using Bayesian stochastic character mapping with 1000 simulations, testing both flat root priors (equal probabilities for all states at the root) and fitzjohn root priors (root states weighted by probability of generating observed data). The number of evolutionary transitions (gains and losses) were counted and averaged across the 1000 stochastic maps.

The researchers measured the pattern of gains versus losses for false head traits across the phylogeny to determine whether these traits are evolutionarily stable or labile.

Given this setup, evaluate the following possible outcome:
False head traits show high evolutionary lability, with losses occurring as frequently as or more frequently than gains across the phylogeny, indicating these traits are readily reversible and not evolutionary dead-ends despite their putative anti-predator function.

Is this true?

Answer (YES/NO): YES